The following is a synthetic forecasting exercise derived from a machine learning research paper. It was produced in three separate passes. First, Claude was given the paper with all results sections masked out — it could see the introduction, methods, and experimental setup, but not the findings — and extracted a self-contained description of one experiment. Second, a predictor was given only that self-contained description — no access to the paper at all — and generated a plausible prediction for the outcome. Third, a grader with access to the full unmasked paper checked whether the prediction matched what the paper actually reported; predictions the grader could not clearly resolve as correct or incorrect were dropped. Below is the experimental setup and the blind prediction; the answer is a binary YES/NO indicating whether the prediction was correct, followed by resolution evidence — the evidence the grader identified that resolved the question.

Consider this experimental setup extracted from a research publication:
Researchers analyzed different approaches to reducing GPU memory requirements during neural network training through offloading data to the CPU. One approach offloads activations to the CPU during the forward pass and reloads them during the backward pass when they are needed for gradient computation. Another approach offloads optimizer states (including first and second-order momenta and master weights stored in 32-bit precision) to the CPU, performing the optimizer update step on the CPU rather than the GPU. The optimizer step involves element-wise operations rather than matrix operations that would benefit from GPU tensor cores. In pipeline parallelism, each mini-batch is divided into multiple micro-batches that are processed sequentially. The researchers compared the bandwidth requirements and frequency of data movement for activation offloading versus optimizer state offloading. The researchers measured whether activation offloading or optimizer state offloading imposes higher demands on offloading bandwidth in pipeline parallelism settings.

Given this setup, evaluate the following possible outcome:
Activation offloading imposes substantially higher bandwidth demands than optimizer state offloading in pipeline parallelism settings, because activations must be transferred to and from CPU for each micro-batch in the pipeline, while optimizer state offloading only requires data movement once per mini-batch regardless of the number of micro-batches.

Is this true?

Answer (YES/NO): YES